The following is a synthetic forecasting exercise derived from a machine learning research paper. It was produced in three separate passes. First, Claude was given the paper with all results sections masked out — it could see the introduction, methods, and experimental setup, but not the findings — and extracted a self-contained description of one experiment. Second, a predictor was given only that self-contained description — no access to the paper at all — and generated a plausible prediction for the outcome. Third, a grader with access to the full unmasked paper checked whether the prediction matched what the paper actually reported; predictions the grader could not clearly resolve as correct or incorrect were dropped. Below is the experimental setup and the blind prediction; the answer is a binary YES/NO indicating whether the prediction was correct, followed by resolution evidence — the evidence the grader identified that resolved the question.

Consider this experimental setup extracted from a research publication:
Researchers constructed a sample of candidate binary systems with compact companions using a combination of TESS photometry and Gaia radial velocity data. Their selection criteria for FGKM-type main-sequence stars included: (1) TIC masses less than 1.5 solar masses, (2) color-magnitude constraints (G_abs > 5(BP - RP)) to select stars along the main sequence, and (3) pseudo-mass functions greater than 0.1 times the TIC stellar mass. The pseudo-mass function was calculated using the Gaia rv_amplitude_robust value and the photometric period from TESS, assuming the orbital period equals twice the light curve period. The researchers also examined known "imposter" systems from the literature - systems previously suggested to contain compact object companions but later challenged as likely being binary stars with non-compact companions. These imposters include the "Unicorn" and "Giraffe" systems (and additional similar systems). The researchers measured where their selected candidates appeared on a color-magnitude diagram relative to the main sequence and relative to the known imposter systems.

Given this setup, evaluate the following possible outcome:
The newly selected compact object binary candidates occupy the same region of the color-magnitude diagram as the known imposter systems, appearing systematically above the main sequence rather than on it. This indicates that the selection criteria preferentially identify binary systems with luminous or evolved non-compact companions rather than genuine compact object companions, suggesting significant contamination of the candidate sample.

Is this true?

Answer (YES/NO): NO